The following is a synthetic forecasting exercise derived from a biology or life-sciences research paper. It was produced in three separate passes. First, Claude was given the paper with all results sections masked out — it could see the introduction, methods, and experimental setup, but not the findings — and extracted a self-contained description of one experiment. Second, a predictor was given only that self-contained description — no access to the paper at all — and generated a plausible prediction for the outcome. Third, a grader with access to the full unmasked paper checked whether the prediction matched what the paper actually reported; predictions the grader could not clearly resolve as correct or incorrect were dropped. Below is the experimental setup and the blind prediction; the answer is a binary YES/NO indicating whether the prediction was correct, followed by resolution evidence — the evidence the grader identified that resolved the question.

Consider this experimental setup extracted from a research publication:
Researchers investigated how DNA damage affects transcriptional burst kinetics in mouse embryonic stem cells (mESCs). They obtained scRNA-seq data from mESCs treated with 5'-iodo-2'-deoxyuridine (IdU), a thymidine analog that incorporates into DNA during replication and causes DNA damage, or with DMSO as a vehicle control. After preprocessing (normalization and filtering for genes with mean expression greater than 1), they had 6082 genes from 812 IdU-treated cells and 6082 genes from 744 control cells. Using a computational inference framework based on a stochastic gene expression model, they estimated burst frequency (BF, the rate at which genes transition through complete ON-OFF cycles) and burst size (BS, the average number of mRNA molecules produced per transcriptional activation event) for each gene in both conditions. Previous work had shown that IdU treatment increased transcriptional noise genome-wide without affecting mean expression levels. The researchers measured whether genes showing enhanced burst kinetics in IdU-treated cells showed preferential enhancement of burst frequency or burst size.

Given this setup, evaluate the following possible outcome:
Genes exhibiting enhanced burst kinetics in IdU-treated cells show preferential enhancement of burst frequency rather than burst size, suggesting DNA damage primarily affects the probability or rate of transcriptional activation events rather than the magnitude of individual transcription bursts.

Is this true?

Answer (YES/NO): NO